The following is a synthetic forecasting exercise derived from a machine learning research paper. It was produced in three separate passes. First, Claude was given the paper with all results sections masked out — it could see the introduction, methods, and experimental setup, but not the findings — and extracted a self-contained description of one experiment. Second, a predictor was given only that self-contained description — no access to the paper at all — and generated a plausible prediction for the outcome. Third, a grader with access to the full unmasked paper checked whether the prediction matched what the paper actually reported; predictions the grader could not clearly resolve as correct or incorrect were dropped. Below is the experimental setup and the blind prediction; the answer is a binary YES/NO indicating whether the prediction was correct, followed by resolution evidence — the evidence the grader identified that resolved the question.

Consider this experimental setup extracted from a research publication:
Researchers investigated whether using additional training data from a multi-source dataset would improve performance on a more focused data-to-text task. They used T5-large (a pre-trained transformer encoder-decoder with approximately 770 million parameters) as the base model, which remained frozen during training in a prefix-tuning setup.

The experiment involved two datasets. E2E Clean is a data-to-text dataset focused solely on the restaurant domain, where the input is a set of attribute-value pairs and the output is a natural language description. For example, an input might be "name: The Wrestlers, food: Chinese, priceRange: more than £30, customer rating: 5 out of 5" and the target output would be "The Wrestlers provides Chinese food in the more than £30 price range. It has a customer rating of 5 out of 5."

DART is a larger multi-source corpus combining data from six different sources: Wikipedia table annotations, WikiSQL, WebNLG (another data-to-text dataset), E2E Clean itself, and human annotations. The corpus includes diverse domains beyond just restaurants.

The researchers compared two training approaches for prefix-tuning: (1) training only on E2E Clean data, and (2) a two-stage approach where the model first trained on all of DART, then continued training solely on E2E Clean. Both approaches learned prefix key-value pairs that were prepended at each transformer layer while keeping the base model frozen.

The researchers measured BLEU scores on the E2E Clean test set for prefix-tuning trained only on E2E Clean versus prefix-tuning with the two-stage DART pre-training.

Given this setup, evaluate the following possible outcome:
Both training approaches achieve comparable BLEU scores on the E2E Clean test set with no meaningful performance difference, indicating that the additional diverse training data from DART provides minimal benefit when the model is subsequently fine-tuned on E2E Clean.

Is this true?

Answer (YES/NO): NO